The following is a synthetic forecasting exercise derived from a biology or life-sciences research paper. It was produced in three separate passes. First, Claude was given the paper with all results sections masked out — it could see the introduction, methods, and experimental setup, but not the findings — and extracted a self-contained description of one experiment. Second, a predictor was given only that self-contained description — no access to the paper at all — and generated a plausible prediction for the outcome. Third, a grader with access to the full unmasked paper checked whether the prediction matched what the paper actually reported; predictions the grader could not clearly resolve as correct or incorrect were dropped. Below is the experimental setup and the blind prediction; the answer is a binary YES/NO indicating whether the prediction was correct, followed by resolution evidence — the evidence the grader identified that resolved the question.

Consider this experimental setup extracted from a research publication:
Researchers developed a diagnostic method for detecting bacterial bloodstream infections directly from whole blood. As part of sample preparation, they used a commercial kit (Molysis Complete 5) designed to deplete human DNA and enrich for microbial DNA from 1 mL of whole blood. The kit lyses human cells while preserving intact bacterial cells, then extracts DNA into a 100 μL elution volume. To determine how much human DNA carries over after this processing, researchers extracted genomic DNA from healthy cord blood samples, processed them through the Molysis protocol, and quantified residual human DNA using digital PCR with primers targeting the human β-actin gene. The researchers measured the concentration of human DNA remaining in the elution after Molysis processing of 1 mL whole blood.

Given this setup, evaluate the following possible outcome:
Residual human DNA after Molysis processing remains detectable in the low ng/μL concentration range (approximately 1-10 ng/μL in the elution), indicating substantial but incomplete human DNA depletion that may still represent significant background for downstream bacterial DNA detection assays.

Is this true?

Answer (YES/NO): YES